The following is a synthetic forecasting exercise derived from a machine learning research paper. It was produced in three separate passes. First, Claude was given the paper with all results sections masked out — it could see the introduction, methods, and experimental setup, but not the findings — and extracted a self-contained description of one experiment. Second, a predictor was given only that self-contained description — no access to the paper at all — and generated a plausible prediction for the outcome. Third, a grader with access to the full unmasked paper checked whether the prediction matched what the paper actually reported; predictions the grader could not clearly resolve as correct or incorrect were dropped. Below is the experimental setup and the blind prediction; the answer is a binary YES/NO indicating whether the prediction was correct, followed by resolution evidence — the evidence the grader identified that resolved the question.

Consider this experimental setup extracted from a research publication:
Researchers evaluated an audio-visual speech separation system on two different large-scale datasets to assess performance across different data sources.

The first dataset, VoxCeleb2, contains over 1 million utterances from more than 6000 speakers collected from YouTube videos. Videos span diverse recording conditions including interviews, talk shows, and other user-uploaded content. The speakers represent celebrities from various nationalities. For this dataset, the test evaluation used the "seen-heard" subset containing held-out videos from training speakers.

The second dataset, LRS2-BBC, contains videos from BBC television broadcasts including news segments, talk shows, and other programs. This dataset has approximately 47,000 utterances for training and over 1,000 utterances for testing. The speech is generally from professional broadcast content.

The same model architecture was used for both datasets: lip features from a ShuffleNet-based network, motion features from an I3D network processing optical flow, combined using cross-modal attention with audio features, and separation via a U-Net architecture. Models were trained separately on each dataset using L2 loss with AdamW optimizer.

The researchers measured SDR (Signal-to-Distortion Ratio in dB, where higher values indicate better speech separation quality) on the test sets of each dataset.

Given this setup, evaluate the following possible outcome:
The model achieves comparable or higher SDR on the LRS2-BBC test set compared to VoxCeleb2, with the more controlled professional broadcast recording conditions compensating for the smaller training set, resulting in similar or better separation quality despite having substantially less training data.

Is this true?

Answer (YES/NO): YES